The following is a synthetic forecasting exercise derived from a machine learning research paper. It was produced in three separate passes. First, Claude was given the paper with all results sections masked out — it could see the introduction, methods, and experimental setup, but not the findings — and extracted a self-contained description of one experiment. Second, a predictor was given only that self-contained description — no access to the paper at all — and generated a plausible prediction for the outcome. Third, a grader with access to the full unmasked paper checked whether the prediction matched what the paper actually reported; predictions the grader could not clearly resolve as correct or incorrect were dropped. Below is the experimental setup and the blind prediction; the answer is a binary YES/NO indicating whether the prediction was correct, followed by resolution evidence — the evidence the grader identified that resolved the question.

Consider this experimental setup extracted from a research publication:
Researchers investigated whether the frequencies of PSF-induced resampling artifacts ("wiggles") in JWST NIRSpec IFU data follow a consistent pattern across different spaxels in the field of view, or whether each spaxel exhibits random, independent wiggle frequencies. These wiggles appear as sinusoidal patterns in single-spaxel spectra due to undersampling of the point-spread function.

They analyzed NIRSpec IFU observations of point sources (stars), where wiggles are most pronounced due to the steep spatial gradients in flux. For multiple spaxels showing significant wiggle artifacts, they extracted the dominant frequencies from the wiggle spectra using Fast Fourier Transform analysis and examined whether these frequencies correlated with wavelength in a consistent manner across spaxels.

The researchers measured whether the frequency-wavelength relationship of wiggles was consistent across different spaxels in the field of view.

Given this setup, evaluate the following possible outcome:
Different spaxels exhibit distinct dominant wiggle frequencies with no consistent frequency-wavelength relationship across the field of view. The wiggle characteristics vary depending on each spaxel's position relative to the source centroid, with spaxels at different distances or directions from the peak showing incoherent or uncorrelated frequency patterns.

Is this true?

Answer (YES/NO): NO